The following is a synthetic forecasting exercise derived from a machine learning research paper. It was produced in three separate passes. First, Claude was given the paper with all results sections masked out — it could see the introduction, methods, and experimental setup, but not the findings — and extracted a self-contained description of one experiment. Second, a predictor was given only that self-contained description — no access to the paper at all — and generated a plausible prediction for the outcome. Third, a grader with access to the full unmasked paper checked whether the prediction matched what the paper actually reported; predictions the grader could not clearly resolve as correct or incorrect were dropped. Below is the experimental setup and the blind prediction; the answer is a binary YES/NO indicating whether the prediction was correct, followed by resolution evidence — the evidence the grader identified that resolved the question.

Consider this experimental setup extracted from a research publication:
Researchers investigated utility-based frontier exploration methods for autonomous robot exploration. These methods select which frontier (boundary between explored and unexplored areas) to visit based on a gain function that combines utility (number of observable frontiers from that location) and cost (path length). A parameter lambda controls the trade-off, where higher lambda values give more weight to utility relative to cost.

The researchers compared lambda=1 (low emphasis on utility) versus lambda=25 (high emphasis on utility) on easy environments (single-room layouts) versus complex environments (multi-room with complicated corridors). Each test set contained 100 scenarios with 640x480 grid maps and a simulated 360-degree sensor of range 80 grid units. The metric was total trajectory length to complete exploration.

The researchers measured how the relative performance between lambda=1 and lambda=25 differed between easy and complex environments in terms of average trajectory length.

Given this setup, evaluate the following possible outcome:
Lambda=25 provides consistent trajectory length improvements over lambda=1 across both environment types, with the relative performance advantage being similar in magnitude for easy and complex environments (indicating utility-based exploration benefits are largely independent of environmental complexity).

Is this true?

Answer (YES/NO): NO